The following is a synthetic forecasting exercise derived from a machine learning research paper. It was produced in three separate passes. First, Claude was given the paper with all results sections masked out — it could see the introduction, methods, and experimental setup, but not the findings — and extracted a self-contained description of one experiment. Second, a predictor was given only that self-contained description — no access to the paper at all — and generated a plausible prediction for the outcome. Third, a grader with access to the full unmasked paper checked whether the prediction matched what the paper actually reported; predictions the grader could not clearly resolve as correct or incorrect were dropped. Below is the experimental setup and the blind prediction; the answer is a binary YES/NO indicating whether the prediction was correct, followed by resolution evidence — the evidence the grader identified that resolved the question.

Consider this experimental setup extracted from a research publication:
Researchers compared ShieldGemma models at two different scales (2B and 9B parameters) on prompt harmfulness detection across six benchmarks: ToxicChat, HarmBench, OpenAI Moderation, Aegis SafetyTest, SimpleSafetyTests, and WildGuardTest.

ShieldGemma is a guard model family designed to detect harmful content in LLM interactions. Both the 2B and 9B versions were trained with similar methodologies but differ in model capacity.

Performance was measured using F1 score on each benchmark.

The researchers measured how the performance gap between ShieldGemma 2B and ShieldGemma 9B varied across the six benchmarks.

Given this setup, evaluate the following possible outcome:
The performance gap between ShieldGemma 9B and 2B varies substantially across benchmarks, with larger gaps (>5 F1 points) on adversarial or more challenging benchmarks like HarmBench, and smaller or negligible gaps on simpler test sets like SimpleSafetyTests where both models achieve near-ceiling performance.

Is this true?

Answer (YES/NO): NO